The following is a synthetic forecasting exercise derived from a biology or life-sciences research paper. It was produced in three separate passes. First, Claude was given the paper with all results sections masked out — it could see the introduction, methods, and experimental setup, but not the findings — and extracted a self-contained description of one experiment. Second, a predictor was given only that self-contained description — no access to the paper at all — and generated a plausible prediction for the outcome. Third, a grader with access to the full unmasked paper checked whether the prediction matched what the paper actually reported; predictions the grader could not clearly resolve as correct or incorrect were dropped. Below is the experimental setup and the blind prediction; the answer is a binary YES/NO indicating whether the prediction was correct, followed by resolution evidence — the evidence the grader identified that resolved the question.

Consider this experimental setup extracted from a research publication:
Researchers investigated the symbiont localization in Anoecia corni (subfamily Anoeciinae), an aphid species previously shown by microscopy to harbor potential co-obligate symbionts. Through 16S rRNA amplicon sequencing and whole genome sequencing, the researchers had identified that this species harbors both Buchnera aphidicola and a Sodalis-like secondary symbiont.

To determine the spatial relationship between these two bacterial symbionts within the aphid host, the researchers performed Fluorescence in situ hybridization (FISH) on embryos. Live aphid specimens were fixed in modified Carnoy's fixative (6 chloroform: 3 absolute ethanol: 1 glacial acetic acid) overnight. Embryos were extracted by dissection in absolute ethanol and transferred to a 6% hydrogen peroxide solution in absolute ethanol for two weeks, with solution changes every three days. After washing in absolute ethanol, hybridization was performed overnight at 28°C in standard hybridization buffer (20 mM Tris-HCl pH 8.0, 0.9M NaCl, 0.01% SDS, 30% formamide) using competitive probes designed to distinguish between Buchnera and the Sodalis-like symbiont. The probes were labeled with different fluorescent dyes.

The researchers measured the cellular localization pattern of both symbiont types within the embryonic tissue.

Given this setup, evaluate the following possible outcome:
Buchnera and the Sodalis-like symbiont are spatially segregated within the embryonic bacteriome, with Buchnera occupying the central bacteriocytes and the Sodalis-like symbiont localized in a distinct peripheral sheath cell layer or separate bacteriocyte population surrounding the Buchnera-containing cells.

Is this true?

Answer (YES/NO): NO